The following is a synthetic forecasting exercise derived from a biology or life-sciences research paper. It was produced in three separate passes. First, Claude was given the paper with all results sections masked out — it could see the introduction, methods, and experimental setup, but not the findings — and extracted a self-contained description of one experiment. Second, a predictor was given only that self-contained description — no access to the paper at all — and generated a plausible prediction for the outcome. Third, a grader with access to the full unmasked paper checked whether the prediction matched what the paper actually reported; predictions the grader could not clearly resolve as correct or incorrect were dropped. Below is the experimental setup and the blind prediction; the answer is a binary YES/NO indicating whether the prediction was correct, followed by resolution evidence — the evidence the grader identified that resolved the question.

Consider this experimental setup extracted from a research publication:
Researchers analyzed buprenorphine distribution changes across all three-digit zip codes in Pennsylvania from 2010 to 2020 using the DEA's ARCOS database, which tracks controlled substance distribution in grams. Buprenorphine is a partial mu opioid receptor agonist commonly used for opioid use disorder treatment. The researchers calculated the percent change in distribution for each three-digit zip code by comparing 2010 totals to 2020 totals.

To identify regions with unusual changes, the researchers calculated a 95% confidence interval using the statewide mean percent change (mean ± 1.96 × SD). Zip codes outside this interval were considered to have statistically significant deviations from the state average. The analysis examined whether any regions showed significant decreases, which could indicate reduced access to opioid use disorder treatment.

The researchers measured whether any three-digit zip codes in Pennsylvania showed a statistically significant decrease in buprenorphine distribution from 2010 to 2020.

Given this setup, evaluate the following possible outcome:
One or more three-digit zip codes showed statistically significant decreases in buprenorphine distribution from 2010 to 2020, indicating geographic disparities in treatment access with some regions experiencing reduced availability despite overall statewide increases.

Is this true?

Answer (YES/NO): NO